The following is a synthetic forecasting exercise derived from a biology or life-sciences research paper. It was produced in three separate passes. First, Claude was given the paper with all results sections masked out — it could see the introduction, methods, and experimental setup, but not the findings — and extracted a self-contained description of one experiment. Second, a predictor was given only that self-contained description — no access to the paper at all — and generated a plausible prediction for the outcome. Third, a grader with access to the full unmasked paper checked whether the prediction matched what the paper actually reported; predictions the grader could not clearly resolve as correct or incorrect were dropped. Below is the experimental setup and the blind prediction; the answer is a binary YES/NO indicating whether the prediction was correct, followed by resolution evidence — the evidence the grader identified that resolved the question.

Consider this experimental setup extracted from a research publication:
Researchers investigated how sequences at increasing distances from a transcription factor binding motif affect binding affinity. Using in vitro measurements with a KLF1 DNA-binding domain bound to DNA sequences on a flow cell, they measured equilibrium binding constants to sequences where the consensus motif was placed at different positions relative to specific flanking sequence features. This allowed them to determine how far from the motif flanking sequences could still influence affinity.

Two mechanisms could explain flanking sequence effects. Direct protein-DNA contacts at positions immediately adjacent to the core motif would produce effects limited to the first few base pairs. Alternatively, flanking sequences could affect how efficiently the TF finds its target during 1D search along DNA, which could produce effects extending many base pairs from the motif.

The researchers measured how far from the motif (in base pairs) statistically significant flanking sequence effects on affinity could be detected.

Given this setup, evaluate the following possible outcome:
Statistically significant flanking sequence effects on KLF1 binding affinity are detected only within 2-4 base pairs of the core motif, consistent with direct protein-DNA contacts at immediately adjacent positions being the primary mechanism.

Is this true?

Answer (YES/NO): NO